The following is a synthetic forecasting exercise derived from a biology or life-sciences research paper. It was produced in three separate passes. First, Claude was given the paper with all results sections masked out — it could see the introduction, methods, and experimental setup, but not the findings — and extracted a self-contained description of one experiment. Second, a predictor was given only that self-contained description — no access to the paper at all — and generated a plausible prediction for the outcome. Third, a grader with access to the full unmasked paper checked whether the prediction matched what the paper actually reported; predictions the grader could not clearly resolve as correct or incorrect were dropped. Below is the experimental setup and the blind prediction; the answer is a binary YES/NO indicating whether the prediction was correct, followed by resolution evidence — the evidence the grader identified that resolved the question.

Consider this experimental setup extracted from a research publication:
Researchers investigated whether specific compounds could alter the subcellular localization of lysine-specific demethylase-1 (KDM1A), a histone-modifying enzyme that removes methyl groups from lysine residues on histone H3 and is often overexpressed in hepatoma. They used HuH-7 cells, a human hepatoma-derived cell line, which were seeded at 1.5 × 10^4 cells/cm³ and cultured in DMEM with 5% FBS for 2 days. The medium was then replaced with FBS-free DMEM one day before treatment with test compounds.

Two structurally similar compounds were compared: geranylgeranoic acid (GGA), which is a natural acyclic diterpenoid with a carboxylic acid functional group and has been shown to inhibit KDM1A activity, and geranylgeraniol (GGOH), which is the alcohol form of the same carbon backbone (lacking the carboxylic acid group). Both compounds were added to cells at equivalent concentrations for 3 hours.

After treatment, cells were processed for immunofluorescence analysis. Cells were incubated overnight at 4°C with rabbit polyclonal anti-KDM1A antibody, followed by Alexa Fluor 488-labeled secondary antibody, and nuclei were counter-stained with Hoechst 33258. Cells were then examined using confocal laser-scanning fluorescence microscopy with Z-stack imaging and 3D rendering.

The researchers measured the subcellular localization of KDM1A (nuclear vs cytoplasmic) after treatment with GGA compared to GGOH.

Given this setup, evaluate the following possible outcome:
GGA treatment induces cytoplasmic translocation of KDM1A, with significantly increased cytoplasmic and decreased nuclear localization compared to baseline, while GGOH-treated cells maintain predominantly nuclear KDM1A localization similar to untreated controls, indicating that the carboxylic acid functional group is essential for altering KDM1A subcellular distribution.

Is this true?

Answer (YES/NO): NO